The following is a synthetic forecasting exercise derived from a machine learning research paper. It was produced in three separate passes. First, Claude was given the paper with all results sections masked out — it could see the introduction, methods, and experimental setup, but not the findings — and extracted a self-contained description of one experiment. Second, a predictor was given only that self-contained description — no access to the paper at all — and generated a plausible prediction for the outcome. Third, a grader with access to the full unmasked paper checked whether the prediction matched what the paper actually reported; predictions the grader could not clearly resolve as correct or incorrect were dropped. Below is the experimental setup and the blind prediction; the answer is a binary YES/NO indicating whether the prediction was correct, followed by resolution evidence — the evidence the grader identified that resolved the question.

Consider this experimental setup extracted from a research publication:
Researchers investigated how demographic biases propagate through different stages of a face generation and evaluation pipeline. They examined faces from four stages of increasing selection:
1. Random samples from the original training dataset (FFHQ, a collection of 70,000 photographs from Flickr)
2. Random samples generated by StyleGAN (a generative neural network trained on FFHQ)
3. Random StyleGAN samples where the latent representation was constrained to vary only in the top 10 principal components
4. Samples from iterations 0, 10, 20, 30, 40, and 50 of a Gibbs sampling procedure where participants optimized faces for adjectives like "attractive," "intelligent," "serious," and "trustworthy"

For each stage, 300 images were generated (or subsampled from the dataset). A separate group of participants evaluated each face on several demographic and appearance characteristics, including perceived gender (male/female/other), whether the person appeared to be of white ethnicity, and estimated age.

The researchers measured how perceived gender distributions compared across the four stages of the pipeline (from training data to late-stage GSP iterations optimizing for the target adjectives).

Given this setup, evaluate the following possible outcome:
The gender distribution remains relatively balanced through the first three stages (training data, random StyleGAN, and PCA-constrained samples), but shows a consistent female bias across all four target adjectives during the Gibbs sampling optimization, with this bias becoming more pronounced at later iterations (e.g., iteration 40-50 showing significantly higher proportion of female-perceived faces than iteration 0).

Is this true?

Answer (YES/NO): NO